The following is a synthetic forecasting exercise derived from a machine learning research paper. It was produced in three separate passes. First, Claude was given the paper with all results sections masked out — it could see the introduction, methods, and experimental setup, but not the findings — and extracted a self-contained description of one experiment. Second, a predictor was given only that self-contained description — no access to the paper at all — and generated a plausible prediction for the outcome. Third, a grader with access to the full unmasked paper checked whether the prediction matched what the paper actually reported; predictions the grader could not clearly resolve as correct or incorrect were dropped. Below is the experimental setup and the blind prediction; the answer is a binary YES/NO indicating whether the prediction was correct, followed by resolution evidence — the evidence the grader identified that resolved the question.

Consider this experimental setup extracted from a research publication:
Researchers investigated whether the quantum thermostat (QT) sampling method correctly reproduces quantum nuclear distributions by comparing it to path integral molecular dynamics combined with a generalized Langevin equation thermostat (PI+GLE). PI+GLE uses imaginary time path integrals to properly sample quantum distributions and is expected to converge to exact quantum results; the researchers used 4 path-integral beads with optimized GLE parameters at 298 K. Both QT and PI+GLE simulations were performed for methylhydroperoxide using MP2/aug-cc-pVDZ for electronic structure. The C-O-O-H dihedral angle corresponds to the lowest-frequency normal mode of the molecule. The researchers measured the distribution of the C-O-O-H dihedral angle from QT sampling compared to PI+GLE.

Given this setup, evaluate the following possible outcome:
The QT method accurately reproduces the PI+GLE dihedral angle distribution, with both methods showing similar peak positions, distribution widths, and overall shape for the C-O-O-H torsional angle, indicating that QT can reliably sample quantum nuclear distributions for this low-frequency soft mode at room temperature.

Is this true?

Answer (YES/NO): YES